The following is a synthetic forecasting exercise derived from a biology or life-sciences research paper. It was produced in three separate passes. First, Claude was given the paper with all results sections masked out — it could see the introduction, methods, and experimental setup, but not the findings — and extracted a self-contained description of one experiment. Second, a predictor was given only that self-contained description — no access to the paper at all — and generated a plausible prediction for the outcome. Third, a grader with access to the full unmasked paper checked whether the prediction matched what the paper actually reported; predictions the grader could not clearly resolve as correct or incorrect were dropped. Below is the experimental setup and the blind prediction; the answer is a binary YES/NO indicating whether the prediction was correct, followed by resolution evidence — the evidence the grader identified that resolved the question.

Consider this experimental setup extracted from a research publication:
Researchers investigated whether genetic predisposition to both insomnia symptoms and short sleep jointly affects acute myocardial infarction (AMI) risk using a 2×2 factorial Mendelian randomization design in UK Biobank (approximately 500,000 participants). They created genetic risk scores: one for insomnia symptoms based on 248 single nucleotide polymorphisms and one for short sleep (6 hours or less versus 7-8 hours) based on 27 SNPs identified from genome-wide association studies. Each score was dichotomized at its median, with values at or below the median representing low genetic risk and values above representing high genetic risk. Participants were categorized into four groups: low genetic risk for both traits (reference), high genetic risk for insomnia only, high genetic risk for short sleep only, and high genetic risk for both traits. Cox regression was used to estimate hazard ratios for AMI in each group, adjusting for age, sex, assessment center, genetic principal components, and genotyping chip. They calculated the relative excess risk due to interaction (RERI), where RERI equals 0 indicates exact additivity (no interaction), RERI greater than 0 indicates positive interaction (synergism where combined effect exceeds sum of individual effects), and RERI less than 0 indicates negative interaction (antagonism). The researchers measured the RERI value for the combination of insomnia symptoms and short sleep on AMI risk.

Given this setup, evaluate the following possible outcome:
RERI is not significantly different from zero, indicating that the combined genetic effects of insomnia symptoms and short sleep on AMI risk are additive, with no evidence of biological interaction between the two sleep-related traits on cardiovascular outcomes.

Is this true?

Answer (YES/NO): YES